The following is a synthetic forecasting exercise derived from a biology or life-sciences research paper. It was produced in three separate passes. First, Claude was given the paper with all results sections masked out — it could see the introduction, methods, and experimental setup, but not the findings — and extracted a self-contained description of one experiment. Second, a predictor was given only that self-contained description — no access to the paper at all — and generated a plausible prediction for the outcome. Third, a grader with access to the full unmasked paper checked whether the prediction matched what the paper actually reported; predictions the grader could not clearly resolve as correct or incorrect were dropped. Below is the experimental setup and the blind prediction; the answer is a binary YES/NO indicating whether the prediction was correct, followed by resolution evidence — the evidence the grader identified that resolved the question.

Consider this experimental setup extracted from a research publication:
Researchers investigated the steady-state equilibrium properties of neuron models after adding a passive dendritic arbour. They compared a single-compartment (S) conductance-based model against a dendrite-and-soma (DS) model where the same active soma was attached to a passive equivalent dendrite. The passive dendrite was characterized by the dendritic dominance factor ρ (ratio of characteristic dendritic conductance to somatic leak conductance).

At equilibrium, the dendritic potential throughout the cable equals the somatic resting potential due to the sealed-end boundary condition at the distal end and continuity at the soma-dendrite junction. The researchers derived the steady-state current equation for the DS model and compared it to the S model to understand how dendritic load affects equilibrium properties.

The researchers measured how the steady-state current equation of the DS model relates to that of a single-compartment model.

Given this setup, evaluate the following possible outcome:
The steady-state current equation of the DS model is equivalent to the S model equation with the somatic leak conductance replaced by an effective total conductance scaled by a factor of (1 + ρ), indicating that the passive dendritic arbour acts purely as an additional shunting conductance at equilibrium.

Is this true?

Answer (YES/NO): YES